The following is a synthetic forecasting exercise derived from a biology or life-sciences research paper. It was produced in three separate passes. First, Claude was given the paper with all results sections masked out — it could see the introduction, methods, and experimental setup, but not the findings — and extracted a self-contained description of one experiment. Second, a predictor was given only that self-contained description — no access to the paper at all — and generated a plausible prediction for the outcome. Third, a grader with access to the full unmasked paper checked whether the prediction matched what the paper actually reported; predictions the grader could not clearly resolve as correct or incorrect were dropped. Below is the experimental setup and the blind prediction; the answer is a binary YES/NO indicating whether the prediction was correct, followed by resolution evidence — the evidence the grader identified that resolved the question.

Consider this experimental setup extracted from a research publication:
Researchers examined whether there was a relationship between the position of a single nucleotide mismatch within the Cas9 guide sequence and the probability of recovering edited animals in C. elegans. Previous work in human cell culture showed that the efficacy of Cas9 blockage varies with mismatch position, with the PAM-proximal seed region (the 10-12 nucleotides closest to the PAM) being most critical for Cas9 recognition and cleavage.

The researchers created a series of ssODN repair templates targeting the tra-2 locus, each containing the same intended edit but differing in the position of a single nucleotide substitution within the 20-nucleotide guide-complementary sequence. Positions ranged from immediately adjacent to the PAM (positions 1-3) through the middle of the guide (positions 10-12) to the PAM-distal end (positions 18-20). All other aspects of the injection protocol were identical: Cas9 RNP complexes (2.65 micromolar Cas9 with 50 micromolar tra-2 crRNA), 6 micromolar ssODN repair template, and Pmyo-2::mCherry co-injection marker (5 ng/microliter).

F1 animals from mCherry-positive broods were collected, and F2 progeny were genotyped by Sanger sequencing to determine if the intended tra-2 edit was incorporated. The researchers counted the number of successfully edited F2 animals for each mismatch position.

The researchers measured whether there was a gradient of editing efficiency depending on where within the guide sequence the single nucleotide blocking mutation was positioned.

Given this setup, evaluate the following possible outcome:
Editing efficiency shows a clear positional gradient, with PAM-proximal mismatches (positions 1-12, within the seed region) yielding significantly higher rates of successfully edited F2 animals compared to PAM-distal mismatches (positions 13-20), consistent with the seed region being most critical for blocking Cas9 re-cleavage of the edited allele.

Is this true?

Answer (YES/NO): YES